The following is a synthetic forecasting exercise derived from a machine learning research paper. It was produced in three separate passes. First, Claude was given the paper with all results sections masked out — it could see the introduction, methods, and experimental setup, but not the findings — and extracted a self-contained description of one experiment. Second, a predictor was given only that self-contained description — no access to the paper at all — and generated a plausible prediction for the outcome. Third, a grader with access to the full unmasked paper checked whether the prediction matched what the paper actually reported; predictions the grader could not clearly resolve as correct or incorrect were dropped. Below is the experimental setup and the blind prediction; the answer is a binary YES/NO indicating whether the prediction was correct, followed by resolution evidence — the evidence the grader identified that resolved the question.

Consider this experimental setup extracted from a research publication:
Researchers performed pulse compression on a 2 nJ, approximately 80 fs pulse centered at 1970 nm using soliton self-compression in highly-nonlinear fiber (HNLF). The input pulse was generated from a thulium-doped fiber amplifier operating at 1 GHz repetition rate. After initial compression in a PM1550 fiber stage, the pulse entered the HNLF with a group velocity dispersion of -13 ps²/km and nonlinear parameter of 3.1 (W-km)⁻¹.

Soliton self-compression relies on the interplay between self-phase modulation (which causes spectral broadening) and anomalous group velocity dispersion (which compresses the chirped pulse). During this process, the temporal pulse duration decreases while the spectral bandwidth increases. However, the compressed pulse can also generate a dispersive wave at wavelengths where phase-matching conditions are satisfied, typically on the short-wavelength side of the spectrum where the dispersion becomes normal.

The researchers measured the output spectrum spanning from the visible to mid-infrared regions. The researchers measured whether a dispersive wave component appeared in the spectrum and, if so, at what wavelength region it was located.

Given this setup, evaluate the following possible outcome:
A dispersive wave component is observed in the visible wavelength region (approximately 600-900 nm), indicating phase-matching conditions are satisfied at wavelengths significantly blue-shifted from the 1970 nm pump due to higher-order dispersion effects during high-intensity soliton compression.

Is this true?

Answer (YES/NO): NO